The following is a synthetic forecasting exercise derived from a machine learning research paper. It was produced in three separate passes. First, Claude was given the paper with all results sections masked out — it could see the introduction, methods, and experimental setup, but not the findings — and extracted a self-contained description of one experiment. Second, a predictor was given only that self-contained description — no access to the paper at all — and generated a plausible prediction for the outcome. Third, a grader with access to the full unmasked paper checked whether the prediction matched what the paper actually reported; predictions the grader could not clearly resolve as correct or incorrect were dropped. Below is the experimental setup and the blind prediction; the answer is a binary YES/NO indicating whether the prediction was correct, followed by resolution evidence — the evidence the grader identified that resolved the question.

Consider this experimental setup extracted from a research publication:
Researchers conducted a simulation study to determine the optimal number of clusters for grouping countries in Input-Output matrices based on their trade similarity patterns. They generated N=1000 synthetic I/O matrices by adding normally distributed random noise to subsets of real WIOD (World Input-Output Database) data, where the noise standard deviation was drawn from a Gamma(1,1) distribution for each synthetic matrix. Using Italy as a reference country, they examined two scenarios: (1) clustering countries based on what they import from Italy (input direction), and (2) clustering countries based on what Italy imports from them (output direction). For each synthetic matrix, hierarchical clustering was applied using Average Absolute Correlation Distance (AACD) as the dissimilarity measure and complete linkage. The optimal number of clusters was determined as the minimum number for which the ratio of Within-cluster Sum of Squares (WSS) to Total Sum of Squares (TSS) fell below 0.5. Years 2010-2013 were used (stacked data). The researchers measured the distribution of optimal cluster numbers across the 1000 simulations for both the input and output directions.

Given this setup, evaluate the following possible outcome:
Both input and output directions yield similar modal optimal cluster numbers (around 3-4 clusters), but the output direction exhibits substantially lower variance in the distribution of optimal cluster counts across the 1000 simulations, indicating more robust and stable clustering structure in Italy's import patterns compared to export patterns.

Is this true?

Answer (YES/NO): NO